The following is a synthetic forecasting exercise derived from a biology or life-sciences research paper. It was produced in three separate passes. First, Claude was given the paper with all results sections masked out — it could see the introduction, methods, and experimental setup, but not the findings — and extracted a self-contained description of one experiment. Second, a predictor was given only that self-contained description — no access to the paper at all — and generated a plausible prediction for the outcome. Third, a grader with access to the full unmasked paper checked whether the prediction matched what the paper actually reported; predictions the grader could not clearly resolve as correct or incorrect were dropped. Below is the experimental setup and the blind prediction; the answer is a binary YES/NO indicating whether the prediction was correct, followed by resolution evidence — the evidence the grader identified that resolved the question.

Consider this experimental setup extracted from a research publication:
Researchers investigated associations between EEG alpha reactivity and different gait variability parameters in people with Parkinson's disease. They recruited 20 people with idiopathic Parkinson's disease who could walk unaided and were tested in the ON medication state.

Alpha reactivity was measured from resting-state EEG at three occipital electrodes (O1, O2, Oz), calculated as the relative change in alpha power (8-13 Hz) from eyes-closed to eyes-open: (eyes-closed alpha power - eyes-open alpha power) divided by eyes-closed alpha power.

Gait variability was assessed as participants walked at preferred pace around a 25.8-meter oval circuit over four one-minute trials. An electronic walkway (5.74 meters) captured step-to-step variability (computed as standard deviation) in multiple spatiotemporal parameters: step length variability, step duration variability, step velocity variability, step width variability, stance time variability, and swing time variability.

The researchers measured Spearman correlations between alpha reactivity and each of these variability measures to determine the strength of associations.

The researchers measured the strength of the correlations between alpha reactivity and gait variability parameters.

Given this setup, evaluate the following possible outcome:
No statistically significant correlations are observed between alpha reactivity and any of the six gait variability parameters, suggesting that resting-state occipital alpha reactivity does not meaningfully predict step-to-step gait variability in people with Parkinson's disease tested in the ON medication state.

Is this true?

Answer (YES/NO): NO